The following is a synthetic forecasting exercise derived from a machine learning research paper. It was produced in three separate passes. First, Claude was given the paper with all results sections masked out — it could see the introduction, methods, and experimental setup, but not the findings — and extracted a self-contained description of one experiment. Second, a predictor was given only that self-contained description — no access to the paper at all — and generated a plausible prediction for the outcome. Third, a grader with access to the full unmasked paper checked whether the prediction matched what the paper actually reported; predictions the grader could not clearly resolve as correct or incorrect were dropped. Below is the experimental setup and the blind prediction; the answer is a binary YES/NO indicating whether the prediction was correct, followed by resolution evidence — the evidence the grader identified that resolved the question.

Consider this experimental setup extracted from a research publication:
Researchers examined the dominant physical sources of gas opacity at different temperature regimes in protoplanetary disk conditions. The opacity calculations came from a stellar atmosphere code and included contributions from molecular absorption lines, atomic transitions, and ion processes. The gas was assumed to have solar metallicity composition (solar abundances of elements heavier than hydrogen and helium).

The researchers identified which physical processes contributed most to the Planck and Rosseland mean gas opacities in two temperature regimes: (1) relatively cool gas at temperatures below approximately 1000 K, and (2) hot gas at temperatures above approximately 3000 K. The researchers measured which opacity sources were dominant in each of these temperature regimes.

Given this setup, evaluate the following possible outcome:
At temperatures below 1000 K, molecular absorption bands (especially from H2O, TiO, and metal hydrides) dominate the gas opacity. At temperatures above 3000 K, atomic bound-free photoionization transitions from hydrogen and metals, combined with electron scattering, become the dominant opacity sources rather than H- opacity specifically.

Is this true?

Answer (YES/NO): NO